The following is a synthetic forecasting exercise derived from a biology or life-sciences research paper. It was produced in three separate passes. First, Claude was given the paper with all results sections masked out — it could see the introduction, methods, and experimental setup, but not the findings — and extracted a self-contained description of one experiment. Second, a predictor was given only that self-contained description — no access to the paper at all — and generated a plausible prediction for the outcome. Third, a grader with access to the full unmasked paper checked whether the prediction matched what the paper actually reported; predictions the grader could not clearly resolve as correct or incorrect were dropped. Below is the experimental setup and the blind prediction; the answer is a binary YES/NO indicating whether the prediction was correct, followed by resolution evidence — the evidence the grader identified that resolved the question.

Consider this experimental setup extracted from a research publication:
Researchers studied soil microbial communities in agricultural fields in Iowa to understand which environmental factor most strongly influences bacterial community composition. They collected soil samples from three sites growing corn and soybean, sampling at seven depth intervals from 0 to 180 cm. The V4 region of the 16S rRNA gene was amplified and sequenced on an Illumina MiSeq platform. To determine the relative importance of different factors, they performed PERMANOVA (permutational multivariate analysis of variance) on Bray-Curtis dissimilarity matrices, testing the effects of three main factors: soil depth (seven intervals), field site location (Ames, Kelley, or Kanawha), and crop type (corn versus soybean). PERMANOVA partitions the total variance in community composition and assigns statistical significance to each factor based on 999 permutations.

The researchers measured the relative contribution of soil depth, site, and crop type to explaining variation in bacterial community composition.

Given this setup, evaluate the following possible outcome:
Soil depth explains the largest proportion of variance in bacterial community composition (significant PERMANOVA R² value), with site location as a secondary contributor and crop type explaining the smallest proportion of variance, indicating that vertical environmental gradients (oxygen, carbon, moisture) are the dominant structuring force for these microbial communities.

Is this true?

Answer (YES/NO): YES